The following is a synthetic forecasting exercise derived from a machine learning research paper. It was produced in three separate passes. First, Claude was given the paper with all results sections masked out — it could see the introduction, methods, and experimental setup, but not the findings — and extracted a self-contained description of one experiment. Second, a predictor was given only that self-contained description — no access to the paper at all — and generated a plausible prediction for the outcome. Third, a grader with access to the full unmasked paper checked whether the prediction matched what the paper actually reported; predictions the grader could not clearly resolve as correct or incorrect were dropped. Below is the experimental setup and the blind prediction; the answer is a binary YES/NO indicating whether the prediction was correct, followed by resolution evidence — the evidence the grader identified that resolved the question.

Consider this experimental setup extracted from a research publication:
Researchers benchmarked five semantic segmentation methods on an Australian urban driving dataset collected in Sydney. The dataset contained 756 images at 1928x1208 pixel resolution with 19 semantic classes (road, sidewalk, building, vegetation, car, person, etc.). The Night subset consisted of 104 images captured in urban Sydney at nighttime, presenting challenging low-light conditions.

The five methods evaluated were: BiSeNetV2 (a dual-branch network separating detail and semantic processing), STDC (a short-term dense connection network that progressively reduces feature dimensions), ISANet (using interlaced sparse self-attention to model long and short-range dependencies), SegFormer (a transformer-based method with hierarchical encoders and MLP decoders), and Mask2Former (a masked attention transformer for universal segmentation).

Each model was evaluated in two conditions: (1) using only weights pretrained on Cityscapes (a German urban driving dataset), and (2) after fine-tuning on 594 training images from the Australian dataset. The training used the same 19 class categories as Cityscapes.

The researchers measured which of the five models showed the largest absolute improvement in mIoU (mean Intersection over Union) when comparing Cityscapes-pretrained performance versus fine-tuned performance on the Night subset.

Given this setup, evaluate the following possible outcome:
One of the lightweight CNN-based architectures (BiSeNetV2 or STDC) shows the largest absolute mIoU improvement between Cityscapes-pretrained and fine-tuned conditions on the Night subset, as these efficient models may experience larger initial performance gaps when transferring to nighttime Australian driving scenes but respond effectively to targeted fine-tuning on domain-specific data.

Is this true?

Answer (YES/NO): YES